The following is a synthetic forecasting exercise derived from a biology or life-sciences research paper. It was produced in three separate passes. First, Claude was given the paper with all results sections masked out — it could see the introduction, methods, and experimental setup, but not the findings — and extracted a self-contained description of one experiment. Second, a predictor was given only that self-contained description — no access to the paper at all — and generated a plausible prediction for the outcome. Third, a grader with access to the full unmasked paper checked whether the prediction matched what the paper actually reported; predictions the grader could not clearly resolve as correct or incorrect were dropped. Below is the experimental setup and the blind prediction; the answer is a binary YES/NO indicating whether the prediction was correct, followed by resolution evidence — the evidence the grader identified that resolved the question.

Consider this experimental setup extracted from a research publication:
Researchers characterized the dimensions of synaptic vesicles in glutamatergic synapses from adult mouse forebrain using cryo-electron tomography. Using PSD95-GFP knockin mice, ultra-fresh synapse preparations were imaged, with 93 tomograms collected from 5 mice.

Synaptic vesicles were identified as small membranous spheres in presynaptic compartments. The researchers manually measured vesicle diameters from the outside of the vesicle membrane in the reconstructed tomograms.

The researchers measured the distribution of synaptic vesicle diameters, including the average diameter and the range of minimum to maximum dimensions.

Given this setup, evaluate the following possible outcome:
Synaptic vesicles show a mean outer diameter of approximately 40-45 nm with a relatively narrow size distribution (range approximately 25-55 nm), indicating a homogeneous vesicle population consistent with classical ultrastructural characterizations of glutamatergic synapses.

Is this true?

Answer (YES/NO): NO